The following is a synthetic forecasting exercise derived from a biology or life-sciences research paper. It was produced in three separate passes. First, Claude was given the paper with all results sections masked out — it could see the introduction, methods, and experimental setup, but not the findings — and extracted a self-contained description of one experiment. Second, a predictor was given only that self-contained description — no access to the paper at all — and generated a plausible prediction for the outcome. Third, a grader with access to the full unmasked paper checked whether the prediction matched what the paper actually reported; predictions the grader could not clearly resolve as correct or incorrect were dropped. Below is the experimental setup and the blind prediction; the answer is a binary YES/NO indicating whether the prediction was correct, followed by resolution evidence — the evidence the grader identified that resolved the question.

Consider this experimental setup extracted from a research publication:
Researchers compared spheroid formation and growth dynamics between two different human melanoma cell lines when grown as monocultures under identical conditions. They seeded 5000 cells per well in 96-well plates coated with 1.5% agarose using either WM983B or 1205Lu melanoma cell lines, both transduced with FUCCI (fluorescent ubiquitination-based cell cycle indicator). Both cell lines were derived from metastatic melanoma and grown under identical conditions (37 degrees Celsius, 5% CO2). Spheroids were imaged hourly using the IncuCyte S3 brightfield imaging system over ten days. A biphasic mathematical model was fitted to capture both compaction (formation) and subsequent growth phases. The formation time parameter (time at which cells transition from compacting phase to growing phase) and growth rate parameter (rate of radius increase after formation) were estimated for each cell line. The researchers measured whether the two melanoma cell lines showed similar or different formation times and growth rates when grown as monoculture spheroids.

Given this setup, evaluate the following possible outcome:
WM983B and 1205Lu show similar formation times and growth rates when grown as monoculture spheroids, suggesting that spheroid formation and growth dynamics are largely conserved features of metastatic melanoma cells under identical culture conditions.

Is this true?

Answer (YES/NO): NO